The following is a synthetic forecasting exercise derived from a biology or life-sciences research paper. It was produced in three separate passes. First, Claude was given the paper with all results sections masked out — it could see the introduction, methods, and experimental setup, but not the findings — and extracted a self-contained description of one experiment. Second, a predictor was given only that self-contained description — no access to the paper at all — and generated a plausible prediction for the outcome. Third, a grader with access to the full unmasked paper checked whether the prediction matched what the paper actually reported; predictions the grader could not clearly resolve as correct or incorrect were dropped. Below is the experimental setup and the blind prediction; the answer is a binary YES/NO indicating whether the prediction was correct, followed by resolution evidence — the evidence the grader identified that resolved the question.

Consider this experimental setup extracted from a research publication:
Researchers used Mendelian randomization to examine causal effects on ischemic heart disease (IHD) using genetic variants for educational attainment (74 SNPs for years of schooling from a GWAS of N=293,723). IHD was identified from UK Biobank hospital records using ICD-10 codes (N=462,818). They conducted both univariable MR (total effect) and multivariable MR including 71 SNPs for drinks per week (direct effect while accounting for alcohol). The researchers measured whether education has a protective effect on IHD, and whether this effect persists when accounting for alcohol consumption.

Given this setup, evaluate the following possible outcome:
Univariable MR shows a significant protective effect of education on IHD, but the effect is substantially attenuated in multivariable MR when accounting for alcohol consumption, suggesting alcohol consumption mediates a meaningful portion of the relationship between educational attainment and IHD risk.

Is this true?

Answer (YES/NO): NO